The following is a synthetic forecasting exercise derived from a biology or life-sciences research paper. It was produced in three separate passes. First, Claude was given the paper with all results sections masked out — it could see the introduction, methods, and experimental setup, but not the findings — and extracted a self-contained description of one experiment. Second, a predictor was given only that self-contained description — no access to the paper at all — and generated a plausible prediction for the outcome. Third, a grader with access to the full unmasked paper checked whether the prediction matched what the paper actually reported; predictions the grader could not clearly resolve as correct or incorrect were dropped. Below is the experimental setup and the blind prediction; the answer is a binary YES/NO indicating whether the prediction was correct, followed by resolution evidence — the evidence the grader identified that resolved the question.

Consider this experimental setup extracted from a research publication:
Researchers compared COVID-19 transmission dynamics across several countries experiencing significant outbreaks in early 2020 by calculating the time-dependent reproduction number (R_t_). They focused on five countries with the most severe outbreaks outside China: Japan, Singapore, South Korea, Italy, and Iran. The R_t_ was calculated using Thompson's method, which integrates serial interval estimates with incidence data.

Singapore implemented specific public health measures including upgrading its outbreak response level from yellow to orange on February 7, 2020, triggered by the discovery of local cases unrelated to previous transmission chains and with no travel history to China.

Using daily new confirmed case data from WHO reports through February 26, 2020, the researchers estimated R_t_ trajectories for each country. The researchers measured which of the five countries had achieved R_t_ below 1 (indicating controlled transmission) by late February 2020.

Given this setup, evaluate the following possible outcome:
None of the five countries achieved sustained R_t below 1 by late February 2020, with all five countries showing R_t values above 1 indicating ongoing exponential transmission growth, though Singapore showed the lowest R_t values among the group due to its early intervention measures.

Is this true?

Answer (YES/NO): NO